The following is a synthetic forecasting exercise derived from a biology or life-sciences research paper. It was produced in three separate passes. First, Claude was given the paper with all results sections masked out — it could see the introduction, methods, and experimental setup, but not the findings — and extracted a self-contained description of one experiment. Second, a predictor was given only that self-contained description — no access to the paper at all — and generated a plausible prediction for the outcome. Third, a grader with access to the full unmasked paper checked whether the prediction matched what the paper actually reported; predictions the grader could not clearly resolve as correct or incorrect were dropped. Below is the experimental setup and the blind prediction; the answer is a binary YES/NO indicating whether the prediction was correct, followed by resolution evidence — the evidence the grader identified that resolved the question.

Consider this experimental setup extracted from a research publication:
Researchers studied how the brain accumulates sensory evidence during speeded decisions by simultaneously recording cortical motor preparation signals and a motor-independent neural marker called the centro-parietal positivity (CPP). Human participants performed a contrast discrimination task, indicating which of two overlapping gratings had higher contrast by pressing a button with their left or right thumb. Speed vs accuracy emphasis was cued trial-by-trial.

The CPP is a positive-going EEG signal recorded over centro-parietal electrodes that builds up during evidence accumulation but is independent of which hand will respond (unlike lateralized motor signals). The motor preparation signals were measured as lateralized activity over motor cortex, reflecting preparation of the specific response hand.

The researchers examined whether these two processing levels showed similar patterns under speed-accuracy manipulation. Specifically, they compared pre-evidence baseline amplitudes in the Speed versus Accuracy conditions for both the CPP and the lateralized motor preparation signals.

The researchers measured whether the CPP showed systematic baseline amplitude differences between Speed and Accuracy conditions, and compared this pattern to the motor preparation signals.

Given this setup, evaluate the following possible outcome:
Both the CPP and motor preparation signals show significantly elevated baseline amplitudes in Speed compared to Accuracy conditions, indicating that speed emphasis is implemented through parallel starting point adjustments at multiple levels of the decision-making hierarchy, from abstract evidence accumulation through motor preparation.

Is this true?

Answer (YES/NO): NO